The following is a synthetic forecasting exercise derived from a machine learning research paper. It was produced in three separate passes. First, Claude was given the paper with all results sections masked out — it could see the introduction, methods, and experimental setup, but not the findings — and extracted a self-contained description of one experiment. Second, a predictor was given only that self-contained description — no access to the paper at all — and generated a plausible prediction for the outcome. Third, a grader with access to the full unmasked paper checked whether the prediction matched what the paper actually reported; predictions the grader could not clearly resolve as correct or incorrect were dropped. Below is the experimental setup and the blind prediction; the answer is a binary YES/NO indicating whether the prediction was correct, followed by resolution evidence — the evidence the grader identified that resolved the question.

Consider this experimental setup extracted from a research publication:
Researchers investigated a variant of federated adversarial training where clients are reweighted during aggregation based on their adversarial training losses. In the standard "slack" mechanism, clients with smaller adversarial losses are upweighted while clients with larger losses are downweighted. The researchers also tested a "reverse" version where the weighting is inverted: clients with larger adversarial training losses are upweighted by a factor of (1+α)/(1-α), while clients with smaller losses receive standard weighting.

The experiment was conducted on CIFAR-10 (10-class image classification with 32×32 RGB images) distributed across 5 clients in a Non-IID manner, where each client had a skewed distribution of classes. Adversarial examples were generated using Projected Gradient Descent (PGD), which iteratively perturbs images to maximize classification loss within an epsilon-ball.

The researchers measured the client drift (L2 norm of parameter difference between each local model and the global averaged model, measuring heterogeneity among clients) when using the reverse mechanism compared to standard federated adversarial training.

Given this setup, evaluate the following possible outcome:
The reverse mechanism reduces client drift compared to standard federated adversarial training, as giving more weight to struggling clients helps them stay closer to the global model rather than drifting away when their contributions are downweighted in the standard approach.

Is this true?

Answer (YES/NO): NO